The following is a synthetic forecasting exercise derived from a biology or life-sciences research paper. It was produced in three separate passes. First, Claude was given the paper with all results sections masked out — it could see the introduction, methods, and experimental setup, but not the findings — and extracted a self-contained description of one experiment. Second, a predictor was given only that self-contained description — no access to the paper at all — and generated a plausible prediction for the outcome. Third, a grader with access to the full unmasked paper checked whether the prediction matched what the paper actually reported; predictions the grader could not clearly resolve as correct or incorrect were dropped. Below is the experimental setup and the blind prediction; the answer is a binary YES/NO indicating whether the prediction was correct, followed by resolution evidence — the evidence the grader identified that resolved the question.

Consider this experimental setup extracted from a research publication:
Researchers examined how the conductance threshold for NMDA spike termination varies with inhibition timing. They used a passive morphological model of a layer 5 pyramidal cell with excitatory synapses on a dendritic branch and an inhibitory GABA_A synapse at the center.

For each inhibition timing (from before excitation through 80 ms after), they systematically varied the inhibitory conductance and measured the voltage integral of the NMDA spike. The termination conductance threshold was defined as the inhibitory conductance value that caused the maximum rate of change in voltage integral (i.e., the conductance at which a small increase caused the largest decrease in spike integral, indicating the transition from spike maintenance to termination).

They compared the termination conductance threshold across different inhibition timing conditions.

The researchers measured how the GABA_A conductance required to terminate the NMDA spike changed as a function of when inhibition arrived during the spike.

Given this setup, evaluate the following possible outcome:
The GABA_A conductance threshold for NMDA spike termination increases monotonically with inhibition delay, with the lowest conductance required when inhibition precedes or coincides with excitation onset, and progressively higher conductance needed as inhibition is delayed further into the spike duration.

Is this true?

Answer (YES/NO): NO